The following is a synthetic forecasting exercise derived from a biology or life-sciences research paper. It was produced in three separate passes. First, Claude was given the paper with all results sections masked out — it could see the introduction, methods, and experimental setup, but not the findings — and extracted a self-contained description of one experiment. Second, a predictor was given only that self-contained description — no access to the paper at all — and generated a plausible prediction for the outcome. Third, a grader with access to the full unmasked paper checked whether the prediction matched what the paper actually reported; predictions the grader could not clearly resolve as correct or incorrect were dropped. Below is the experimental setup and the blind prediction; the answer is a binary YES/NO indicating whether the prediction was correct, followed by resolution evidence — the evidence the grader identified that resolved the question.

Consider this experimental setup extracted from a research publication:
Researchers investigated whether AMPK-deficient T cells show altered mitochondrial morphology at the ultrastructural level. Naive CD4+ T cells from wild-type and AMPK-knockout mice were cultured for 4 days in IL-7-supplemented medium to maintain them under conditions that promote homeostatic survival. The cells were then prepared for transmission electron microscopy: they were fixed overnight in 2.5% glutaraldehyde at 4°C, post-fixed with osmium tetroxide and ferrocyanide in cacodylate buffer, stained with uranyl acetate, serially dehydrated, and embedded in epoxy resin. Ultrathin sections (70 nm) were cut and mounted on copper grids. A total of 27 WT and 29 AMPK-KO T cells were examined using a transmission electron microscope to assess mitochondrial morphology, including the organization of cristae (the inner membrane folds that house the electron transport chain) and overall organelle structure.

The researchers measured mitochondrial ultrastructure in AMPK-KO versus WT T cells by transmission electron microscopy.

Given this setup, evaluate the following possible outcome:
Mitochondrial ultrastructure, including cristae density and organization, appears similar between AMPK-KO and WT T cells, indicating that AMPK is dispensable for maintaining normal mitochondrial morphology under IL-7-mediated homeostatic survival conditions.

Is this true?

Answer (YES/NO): NO